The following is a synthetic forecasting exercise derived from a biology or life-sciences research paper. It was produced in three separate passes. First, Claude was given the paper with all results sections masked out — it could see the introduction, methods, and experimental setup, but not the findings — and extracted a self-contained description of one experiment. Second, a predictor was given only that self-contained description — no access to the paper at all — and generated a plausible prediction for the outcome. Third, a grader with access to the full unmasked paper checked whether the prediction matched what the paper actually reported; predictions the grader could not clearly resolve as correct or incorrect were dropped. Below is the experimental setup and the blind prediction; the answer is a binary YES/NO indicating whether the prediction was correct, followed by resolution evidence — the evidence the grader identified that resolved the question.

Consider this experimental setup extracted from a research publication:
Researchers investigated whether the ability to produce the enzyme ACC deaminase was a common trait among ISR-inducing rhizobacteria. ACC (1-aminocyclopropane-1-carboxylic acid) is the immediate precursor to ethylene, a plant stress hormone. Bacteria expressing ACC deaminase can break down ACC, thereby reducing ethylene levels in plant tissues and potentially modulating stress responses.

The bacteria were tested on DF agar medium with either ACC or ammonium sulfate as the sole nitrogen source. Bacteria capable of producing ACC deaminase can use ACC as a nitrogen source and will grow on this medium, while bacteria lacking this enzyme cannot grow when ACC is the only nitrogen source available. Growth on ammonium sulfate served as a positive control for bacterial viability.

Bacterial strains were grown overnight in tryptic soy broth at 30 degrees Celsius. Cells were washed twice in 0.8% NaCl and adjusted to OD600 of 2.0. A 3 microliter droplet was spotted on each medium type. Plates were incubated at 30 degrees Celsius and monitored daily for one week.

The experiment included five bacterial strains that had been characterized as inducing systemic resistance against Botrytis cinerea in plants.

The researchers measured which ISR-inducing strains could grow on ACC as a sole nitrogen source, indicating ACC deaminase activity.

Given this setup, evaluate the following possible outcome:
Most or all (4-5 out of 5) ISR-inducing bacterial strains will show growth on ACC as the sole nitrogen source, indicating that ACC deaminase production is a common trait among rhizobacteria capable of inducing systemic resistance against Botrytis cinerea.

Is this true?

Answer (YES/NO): YES